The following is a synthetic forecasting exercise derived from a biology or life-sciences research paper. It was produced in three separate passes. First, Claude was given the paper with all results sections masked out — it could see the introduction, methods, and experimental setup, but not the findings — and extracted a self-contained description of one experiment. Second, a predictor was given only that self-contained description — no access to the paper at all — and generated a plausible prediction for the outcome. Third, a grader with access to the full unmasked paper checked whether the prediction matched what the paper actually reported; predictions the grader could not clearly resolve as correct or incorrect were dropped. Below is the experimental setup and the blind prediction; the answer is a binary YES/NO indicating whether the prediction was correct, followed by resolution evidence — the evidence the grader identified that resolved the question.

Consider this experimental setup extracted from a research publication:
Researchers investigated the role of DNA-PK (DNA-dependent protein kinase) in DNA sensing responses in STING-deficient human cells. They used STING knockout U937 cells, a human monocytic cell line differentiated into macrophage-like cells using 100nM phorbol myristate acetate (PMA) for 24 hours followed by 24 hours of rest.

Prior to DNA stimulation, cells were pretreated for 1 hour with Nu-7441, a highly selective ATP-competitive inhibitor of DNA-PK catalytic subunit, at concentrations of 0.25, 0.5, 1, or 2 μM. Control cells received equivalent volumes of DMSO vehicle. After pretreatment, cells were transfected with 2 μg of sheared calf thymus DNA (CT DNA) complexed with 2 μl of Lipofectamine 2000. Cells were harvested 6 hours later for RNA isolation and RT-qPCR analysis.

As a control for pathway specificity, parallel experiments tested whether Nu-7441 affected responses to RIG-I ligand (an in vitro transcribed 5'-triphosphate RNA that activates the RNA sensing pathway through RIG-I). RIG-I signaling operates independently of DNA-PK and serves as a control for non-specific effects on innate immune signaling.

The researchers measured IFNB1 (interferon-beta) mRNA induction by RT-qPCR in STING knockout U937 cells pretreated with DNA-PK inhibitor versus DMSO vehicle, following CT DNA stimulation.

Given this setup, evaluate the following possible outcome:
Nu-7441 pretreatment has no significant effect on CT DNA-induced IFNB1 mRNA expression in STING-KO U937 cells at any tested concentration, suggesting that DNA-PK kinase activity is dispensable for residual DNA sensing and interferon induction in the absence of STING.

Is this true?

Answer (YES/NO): NO